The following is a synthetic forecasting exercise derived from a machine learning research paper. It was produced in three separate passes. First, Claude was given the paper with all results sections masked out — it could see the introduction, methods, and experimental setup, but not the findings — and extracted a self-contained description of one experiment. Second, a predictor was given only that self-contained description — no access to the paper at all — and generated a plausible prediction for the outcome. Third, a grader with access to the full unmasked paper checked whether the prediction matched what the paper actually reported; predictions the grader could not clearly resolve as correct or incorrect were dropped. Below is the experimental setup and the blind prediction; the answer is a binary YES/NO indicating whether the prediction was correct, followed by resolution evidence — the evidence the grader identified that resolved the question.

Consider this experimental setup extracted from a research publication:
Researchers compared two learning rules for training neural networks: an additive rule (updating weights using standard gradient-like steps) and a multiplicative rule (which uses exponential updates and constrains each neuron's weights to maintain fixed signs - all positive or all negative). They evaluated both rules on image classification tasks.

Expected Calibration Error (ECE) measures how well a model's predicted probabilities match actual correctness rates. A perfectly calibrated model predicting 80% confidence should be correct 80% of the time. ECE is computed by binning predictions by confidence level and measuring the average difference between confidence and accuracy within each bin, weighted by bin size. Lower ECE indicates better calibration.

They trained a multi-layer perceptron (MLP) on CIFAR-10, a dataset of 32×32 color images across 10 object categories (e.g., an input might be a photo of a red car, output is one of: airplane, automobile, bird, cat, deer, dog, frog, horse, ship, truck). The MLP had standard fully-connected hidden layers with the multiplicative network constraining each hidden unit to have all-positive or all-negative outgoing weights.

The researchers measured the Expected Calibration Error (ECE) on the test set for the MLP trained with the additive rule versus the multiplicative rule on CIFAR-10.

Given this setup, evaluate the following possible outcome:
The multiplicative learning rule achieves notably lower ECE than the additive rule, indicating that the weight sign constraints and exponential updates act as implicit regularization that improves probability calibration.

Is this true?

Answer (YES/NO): YES